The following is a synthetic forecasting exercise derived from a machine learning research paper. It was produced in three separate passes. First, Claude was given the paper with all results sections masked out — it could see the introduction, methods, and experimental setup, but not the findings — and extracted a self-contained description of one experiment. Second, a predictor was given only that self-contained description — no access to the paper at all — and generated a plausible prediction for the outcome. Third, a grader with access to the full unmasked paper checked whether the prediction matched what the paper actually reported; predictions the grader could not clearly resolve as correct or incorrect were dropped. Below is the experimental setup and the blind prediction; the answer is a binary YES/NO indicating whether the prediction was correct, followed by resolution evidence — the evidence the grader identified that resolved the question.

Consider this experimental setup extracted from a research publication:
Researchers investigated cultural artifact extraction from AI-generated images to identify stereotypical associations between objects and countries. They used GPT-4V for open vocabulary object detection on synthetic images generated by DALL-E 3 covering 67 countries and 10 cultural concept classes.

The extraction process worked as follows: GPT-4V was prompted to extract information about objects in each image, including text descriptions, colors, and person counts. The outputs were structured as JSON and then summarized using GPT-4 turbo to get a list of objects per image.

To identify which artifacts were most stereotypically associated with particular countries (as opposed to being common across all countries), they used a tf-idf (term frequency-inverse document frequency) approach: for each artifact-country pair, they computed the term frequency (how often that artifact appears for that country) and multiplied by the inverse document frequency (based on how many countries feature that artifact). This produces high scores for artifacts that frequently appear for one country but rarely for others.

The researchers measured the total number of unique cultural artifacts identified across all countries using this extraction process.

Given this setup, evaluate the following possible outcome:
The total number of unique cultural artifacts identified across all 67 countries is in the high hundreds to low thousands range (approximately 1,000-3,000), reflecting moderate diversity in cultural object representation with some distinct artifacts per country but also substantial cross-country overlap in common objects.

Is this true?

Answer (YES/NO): NO